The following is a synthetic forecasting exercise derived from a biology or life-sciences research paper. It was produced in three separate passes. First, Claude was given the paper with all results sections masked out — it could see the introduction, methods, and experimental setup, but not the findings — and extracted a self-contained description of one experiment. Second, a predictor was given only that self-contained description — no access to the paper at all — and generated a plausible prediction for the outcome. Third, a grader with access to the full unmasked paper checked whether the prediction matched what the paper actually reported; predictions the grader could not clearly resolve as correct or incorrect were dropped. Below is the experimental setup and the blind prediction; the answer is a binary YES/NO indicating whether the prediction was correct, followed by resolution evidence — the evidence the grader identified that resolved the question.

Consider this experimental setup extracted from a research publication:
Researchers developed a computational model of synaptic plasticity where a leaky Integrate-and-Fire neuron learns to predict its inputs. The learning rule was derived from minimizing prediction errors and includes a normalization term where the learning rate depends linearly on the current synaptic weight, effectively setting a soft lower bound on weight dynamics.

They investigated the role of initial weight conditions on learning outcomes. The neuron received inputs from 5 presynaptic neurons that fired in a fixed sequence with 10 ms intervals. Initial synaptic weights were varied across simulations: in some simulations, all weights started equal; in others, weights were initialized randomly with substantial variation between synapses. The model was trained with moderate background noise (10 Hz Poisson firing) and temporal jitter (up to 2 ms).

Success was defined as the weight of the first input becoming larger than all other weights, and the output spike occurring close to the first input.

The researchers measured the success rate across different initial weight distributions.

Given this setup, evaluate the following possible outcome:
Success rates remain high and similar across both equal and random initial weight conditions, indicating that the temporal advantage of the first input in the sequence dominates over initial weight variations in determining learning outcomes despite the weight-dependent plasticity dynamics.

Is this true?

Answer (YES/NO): YES